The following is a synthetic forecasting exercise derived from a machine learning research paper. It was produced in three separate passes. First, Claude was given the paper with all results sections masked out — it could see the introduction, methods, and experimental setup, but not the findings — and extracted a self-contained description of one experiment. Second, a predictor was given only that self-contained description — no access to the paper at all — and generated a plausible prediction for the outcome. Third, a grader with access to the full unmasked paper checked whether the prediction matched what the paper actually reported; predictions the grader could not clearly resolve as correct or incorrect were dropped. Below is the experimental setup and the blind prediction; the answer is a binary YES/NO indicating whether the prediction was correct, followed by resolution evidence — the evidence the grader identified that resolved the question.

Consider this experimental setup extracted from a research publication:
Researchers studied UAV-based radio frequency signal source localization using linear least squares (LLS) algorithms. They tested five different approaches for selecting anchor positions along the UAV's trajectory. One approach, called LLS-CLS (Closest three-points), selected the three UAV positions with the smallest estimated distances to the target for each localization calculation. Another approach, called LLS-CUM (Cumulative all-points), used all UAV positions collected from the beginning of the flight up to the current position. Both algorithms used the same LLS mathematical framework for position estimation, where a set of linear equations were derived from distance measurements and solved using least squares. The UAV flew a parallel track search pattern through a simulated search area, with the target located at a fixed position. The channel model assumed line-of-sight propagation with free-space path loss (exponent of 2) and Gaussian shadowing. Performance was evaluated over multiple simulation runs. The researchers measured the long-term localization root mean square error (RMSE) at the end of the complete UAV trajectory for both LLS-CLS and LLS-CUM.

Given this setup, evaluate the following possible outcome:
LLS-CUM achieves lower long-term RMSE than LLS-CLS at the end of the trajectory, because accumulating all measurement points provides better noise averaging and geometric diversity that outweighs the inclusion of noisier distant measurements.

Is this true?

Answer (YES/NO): NO